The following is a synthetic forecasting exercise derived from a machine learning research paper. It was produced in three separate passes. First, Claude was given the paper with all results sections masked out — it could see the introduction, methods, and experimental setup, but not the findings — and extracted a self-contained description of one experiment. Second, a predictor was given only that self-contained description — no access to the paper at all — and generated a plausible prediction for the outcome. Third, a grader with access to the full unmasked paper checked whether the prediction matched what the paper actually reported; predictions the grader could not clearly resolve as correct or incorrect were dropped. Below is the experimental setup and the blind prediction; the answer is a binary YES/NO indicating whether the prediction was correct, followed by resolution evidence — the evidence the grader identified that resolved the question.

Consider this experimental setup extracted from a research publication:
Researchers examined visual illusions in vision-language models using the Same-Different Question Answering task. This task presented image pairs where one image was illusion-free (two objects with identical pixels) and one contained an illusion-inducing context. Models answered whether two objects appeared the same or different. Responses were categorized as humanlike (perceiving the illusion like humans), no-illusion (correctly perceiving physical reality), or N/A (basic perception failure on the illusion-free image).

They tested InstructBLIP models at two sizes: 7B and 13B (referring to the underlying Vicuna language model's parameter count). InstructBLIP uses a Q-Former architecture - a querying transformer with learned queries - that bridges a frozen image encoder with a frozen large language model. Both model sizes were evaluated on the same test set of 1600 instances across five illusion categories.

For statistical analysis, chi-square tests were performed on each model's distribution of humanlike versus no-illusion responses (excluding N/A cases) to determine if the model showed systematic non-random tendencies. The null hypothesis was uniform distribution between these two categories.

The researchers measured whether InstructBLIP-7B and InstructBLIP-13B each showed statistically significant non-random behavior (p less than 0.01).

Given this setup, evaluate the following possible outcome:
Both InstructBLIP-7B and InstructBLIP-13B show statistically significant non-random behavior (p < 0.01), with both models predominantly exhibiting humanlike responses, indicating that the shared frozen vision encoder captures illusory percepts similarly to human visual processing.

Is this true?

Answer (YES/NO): NO